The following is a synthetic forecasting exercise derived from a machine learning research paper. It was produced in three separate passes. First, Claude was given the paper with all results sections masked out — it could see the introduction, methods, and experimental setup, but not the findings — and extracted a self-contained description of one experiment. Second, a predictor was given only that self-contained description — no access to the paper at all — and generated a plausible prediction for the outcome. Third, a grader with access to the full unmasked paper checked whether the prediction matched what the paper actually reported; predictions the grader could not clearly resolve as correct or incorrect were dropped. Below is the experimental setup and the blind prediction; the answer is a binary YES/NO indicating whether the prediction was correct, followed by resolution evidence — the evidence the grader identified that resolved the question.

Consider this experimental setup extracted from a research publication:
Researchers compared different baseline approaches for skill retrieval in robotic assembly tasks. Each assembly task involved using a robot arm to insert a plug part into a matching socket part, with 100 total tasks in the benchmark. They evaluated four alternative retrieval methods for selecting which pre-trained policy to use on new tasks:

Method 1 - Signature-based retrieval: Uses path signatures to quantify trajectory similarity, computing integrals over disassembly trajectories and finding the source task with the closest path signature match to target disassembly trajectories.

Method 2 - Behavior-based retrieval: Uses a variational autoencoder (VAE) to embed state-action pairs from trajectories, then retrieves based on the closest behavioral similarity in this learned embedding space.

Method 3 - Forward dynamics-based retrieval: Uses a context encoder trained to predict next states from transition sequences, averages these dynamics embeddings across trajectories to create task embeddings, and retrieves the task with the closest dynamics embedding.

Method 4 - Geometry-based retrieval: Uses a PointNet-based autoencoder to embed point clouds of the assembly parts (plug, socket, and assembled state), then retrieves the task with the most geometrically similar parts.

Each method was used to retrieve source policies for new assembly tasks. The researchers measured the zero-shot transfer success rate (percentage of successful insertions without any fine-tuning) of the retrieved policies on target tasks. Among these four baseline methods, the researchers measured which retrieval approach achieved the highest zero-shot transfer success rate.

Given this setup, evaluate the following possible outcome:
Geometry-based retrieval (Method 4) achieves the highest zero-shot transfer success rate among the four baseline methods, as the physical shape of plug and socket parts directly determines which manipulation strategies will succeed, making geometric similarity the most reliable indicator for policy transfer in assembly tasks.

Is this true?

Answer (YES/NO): YES